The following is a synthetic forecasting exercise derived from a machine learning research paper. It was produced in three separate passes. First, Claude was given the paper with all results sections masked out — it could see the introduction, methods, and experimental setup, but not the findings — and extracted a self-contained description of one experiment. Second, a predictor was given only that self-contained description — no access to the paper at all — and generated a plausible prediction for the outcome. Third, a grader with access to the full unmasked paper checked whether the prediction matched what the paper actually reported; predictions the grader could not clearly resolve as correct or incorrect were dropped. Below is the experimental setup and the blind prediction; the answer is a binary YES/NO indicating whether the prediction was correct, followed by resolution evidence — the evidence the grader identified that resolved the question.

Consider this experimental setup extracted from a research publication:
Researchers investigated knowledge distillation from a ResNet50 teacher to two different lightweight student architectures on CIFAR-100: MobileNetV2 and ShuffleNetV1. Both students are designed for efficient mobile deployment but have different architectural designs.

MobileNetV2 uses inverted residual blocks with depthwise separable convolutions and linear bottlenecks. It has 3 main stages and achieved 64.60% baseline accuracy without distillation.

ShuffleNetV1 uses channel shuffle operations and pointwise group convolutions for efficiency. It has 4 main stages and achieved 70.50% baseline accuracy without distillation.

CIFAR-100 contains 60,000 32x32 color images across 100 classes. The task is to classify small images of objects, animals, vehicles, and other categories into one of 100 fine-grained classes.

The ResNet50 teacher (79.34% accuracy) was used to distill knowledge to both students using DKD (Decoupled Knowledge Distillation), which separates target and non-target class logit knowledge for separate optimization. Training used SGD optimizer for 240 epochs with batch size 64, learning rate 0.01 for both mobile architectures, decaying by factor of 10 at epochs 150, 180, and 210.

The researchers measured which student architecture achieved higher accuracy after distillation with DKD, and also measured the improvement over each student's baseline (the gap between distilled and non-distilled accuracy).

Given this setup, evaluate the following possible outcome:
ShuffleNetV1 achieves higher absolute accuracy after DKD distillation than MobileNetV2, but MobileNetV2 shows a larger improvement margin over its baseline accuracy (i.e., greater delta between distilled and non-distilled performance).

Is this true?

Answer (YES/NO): NO